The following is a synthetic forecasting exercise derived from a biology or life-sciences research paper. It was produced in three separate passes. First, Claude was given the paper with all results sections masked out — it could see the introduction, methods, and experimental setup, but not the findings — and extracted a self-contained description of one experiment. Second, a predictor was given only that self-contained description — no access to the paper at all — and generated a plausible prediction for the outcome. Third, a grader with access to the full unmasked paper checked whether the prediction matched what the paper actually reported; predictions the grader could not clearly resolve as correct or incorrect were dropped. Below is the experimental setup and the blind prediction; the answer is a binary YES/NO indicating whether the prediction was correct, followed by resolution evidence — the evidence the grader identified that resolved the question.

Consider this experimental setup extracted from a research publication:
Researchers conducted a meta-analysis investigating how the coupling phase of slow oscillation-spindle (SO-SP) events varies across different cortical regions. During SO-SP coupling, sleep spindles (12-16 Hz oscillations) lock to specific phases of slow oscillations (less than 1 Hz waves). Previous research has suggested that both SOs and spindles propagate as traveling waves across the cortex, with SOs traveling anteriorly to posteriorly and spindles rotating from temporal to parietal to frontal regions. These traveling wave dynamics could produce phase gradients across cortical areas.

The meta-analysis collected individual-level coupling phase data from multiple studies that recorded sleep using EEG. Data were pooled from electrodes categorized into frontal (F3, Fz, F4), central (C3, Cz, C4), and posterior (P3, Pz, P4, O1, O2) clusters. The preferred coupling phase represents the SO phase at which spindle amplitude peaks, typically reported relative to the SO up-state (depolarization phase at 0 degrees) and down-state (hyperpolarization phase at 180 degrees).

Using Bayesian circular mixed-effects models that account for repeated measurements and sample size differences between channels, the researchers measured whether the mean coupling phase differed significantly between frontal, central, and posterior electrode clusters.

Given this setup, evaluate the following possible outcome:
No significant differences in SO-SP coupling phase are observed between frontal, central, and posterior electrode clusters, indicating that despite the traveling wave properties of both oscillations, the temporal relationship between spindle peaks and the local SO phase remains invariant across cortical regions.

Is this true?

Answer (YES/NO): NO